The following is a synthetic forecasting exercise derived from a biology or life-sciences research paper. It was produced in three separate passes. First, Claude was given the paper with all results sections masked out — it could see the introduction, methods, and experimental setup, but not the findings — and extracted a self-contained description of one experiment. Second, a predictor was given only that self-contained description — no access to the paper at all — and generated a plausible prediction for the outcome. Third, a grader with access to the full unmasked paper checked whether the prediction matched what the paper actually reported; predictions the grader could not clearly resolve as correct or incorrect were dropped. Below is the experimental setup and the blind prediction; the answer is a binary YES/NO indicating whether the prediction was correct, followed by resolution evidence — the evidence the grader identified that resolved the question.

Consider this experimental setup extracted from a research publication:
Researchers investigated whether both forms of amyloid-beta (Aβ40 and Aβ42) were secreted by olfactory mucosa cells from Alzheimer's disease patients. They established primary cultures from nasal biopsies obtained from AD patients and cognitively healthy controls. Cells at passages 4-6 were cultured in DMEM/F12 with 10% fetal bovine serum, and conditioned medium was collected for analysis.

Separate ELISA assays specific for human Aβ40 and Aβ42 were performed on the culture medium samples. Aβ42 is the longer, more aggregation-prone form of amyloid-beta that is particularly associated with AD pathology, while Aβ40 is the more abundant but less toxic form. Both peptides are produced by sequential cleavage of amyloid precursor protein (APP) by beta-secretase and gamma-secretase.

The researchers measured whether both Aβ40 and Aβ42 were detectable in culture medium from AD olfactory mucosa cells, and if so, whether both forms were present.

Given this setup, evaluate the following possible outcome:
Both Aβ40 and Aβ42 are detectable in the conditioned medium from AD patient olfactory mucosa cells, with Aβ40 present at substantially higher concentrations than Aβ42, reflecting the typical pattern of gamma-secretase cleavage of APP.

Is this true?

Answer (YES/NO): YES